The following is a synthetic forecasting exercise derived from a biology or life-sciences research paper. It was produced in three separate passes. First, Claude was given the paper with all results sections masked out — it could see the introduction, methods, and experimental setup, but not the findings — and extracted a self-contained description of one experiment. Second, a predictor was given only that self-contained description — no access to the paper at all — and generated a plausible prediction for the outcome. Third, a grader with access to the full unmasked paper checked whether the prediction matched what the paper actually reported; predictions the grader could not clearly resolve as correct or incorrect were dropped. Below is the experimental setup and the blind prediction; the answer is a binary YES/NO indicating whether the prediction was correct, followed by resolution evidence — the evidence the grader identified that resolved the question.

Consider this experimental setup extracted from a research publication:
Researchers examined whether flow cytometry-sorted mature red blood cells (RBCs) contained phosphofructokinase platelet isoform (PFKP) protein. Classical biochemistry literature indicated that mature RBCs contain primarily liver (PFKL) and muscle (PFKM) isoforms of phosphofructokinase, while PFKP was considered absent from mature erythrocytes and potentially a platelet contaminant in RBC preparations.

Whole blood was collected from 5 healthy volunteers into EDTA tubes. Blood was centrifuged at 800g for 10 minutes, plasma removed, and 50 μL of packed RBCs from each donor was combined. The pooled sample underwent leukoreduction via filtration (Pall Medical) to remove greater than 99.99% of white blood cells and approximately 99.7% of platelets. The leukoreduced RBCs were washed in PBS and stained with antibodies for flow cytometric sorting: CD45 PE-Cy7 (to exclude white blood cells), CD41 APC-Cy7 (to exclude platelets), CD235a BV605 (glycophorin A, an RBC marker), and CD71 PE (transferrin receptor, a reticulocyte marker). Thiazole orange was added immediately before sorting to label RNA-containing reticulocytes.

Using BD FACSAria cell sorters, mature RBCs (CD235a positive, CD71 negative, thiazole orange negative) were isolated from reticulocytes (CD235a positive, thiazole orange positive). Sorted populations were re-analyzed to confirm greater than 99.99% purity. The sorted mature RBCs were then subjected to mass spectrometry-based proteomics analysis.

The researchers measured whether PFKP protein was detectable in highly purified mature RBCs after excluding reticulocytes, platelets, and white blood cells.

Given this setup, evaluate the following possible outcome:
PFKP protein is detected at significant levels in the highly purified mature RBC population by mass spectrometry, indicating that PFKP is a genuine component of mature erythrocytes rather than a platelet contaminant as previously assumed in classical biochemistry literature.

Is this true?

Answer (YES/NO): YES